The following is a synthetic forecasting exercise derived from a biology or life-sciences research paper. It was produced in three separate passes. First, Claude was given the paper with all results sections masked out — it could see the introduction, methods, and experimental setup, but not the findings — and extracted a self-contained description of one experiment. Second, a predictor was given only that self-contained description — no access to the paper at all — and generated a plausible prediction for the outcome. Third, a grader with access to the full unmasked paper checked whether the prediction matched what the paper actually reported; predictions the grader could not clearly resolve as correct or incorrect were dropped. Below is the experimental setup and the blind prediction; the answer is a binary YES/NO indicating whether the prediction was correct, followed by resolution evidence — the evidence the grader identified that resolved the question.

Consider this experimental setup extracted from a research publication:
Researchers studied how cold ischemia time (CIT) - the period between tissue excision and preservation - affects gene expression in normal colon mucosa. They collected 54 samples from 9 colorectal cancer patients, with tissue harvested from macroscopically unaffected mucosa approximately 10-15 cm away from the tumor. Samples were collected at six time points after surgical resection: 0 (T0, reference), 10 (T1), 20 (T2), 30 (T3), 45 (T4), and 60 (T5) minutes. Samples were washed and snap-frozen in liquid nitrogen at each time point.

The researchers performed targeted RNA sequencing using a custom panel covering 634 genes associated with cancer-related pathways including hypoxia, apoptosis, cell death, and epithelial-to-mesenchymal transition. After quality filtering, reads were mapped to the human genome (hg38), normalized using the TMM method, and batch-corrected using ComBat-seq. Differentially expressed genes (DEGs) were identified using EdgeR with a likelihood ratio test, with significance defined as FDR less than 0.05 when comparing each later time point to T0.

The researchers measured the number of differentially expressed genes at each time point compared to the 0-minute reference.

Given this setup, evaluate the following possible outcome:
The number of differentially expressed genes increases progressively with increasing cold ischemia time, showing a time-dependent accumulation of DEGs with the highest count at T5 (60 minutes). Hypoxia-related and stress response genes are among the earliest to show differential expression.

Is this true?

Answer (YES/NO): NO